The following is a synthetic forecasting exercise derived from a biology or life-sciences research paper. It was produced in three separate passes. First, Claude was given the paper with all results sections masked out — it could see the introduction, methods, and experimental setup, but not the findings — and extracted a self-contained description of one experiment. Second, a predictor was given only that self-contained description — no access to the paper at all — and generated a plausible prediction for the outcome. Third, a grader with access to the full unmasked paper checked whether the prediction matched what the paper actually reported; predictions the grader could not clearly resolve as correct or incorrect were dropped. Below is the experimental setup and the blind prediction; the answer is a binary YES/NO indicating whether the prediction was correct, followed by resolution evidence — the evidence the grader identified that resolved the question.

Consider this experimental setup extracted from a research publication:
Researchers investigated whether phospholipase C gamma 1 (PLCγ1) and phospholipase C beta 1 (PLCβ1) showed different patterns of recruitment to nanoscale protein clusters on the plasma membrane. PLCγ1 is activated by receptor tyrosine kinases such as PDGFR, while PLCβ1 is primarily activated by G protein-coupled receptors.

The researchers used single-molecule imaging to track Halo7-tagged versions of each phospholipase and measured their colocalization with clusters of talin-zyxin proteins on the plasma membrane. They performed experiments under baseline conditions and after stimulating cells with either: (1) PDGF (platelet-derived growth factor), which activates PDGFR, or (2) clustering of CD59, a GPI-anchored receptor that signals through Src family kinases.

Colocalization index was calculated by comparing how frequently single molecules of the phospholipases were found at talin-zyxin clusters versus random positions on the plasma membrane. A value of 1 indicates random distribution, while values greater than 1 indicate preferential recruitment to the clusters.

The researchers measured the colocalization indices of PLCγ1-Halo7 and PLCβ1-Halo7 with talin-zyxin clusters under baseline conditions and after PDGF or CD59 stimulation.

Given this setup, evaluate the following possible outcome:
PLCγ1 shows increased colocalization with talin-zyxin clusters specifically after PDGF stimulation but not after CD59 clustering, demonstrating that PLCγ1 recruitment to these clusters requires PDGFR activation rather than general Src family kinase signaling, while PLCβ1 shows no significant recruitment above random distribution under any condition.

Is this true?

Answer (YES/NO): NO